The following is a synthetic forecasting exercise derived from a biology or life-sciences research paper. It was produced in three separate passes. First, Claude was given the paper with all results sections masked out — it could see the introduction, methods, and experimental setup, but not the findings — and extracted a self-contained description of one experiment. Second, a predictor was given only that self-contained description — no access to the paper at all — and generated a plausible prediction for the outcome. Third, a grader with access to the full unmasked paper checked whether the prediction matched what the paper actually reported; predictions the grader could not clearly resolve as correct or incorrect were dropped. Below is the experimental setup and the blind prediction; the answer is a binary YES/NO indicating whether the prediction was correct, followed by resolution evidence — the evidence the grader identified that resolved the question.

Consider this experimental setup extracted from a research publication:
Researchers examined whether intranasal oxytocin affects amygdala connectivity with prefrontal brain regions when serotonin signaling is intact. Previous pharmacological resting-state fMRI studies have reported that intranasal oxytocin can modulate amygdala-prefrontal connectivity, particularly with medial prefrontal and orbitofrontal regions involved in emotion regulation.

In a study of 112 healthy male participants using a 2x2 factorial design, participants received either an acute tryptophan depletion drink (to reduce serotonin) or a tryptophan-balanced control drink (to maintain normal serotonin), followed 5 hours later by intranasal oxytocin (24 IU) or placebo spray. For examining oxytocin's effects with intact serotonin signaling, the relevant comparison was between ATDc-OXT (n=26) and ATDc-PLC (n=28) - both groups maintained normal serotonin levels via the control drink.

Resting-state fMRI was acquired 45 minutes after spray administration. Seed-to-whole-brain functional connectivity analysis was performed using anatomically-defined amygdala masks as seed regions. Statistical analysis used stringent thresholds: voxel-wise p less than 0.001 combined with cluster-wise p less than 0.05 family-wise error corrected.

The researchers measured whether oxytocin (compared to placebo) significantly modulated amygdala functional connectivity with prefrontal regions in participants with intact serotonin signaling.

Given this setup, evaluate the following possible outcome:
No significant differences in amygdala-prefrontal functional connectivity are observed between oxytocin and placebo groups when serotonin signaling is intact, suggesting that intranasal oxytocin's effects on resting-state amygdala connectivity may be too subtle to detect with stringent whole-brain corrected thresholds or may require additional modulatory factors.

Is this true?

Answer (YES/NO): YES